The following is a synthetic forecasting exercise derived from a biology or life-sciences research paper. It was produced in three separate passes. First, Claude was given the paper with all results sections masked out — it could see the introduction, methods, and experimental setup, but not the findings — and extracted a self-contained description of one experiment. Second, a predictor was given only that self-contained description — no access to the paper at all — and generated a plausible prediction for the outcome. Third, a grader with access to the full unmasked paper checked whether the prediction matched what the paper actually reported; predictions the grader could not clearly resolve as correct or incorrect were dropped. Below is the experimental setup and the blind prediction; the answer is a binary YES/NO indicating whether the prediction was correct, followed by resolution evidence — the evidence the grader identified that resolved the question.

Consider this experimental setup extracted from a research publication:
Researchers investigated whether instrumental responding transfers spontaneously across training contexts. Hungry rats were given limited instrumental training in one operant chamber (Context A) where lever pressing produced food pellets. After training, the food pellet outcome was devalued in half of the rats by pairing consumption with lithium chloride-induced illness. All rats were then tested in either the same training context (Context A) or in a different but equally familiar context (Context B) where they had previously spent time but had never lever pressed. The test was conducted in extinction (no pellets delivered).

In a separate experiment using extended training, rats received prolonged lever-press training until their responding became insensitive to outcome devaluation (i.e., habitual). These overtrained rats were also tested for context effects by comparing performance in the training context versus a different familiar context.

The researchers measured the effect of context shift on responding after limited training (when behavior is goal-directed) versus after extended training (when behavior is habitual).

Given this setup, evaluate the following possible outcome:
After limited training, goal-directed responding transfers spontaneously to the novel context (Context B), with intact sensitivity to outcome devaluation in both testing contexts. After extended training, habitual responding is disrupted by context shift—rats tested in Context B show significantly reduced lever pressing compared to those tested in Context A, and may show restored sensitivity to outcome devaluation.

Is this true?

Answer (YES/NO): YES